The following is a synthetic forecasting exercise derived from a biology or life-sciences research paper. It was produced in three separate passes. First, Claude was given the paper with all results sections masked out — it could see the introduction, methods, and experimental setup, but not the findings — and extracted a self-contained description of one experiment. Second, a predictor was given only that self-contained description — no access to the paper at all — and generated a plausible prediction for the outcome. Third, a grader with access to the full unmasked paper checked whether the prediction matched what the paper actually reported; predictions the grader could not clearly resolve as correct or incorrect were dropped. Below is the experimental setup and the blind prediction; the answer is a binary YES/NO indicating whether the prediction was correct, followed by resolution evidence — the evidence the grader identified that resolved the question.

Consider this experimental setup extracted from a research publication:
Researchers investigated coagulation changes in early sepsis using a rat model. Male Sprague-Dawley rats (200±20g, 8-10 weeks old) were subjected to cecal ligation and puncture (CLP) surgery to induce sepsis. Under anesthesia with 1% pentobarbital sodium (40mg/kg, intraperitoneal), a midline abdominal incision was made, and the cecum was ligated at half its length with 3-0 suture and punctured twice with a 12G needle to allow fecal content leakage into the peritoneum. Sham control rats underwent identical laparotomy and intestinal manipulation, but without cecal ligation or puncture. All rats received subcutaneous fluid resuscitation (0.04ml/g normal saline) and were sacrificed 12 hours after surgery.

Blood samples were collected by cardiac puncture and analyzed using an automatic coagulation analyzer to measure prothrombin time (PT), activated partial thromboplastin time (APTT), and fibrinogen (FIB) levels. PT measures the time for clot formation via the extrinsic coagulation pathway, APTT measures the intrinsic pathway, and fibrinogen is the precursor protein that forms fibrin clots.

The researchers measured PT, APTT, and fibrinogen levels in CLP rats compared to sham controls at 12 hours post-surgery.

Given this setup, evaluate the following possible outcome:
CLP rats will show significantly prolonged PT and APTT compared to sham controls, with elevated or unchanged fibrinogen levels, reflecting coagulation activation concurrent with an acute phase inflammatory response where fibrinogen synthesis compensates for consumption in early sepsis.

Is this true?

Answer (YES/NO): NO